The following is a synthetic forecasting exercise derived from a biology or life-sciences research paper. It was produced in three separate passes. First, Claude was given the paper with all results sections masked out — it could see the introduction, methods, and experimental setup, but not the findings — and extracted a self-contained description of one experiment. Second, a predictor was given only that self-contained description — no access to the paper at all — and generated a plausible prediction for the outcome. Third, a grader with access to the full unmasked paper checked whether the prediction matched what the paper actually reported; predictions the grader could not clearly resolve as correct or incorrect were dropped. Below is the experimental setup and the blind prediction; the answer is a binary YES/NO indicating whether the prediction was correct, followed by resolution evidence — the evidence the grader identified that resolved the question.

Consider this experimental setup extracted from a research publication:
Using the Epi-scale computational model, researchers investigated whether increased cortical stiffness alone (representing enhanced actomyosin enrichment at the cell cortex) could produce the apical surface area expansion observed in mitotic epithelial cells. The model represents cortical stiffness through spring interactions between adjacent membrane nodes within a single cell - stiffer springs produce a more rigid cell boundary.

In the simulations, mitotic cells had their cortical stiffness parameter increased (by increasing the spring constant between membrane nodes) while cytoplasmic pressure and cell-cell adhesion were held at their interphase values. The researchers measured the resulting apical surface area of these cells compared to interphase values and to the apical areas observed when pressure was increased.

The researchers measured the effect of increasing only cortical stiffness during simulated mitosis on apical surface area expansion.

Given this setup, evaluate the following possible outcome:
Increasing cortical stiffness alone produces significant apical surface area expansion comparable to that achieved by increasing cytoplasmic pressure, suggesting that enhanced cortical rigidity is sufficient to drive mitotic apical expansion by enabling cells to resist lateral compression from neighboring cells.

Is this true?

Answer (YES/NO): NO